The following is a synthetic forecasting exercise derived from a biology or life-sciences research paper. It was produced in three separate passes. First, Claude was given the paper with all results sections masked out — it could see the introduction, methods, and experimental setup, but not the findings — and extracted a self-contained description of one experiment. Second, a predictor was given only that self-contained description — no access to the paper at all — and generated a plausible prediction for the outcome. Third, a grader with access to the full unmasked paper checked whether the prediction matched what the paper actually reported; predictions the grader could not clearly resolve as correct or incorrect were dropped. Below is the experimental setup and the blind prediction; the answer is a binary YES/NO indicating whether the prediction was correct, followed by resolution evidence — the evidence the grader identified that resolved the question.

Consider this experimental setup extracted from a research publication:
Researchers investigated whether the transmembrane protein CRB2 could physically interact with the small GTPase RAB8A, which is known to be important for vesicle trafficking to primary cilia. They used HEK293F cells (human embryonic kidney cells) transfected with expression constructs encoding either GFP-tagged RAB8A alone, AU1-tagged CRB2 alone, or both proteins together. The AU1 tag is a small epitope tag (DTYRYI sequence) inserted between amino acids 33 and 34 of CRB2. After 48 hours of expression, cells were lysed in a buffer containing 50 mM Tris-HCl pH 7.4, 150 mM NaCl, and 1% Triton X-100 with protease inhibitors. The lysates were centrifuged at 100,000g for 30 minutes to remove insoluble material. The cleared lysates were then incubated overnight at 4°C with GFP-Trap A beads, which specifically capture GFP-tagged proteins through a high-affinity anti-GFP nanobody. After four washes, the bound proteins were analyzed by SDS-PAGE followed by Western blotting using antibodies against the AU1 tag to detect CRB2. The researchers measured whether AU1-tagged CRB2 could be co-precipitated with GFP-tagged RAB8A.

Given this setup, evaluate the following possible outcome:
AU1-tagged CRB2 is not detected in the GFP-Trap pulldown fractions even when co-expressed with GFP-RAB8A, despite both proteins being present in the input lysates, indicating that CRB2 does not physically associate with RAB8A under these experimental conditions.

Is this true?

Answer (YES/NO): NO